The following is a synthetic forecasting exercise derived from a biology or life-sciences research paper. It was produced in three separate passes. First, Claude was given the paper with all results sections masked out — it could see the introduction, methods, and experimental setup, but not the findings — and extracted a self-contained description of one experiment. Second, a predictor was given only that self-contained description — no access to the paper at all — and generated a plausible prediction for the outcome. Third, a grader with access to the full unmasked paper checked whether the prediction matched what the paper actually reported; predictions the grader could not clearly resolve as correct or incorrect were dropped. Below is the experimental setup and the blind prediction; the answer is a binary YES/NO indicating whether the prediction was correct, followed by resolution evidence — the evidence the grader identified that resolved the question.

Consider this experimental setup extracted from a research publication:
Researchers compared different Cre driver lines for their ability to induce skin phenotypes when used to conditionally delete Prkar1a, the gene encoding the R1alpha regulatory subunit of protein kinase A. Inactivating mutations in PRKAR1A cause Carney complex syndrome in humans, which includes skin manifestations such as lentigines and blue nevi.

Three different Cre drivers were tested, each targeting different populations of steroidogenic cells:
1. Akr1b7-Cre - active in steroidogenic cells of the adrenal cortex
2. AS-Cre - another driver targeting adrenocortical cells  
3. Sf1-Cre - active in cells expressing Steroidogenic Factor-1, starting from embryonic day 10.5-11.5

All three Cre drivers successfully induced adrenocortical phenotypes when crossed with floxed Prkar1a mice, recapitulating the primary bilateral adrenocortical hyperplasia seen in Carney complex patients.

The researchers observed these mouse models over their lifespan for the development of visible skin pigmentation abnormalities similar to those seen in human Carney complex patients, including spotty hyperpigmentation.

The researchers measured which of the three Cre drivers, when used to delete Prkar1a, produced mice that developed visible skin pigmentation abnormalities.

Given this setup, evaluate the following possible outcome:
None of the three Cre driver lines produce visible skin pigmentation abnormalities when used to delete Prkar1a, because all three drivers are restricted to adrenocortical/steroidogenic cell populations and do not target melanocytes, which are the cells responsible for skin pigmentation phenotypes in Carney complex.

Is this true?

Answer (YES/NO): NO